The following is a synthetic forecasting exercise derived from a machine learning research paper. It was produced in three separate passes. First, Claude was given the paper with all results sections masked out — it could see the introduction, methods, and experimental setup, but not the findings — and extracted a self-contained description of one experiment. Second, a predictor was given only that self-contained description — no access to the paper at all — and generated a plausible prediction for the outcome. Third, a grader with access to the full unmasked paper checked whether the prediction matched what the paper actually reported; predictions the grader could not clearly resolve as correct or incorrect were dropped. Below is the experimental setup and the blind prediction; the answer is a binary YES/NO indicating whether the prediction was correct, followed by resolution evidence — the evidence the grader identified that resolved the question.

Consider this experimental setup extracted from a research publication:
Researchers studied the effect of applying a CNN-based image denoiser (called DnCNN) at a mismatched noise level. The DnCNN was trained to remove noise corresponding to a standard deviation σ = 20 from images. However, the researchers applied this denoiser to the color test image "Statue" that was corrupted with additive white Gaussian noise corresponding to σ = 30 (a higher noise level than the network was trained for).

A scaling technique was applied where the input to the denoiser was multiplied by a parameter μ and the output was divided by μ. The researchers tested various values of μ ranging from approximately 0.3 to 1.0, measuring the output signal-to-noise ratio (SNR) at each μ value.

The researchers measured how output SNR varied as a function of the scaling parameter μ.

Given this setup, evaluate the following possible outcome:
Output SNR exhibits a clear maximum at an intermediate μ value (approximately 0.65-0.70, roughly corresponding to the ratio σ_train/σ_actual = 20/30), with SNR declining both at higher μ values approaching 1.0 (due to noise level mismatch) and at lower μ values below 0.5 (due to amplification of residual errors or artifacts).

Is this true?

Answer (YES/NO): YES